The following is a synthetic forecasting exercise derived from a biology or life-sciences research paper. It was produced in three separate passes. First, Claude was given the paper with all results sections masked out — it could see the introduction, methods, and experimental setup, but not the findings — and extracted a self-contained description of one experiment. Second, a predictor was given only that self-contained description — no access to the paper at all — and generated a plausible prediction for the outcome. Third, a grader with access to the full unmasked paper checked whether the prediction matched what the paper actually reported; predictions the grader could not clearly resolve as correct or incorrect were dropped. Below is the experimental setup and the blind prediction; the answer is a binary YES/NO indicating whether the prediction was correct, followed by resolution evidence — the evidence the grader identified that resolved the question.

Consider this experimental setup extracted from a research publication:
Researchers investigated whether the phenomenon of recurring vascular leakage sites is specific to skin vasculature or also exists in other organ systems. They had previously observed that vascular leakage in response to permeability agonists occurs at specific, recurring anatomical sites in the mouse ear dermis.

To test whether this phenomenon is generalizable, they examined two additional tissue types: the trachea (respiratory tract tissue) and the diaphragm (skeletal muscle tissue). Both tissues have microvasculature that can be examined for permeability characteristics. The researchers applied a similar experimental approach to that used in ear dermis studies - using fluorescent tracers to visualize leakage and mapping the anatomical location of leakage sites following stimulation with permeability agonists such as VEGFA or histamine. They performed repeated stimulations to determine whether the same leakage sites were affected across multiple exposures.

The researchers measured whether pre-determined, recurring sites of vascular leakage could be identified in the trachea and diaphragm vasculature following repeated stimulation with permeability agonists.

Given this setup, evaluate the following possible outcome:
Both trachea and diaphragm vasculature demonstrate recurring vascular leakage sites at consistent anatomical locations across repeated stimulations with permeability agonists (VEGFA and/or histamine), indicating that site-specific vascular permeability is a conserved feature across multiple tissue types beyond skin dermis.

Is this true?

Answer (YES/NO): YES